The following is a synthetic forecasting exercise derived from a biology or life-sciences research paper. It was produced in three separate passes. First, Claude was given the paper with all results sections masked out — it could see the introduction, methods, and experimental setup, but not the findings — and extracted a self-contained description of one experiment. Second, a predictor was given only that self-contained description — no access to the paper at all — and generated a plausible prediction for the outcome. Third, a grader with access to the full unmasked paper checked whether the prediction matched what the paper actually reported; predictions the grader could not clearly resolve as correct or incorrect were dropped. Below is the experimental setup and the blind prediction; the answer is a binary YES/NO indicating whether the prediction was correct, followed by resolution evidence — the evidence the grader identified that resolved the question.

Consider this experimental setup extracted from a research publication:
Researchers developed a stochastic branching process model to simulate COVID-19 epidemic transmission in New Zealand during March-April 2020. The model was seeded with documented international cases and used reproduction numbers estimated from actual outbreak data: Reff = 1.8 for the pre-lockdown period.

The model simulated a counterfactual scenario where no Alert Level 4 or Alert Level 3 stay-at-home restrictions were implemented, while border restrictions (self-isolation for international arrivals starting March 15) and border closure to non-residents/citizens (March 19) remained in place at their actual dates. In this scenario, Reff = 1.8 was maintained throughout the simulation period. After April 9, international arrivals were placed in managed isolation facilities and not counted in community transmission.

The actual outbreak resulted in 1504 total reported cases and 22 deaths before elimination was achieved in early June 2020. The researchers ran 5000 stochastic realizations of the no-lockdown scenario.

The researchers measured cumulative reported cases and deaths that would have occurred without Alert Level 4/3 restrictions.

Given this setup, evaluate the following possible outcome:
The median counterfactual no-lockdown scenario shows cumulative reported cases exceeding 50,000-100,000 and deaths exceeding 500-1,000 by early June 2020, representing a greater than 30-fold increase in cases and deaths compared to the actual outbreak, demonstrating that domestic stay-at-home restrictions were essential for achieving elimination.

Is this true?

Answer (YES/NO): YES